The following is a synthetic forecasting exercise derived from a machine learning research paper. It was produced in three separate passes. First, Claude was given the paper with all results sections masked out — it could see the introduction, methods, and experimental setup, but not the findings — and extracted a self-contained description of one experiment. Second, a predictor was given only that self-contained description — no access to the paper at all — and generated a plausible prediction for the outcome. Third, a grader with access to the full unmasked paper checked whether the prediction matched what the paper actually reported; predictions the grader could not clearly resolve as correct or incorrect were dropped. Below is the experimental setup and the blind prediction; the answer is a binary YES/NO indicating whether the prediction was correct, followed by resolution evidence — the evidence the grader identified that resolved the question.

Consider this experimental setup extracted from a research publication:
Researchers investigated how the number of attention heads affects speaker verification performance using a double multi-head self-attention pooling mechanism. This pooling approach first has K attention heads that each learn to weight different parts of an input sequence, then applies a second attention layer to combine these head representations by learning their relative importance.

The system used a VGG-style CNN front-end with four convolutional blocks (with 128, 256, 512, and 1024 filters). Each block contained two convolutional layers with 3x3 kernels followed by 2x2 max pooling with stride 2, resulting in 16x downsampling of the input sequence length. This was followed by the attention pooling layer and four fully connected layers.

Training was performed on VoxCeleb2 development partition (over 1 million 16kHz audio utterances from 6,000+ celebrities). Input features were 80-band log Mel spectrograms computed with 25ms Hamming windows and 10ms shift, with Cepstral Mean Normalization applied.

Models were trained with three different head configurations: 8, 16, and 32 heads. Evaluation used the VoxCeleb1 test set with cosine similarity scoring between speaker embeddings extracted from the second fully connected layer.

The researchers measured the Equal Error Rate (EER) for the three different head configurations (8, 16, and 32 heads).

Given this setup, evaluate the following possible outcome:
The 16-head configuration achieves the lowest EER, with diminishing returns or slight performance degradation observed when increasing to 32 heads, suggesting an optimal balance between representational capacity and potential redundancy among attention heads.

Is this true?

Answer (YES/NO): YES